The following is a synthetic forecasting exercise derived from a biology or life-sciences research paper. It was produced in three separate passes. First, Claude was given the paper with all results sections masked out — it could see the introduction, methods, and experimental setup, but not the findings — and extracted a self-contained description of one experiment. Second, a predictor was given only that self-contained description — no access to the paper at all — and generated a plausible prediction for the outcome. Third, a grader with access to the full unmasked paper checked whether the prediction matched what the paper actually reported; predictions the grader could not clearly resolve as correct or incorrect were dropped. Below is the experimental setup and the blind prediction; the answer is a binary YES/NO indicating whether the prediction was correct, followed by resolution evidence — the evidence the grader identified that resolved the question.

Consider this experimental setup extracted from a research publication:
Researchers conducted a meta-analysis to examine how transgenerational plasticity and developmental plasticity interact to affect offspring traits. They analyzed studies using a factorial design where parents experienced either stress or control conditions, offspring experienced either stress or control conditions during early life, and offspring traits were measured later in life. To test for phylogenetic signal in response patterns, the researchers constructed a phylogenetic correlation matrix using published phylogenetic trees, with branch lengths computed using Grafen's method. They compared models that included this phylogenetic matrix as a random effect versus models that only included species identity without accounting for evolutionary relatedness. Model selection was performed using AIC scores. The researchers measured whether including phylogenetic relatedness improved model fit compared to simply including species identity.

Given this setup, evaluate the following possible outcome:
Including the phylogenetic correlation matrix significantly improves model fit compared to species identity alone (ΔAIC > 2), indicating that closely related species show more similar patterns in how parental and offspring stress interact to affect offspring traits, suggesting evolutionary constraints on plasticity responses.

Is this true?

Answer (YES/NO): NO